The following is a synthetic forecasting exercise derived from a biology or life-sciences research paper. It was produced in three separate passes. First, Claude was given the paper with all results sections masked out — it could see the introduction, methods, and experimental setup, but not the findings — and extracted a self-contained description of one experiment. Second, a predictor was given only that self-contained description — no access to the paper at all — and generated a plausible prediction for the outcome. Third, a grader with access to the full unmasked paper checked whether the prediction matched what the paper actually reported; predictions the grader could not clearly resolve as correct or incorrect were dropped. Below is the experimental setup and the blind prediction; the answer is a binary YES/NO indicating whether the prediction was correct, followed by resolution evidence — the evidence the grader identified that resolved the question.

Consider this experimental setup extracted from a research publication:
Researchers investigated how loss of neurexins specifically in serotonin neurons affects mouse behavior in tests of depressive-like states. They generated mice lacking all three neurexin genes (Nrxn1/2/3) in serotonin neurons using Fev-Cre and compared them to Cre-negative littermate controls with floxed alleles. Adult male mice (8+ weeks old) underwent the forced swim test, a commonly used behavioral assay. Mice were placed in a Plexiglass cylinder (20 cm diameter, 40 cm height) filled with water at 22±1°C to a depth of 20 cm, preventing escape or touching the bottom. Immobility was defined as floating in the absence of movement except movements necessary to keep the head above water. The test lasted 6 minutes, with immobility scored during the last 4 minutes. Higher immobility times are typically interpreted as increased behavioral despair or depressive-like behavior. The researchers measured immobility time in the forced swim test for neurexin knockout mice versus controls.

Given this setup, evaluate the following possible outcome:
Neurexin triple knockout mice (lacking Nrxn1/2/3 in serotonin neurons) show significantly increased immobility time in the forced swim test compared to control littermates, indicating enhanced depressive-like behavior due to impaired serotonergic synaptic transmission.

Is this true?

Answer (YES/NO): YES